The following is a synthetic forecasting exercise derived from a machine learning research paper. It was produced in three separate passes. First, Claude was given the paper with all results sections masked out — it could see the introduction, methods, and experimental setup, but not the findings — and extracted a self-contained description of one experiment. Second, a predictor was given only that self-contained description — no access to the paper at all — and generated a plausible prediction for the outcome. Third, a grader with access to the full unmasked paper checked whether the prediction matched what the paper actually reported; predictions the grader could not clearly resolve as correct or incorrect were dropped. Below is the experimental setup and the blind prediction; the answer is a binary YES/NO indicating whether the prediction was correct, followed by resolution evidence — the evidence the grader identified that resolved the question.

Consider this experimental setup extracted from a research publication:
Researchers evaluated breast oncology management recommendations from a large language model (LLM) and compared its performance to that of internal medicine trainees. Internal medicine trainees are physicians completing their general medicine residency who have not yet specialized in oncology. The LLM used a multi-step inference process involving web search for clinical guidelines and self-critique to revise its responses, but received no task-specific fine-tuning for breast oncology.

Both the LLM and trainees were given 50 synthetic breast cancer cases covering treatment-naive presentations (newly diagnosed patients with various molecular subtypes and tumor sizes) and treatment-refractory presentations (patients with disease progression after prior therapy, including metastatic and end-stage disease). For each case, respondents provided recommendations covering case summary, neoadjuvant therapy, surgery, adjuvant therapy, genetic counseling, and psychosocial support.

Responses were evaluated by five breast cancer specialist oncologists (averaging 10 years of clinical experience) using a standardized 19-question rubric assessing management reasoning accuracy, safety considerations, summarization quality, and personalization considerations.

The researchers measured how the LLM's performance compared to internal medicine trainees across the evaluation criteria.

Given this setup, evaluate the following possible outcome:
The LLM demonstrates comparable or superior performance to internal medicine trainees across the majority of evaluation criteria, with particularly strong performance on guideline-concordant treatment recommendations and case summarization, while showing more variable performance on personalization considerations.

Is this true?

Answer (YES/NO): NO